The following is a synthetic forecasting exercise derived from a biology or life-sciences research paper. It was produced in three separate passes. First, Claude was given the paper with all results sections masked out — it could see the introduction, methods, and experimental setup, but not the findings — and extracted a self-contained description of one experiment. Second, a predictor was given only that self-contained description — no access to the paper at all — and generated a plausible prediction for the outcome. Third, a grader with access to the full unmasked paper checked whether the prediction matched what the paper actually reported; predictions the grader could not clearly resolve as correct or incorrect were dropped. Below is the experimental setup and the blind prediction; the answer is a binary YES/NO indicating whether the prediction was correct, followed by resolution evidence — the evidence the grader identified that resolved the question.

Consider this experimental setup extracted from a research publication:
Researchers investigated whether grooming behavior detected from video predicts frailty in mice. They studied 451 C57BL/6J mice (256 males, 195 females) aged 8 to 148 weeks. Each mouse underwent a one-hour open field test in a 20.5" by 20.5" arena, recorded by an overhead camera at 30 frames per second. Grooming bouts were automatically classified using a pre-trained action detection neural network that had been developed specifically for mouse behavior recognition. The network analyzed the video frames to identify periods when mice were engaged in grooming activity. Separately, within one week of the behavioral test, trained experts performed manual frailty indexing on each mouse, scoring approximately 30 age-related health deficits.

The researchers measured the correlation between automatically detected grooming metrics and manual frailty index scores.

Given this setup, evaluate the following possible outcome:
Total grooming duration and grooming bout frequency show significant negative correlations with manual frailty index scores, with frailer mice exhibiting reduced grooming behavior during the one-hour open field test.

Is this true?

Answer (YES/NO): NO